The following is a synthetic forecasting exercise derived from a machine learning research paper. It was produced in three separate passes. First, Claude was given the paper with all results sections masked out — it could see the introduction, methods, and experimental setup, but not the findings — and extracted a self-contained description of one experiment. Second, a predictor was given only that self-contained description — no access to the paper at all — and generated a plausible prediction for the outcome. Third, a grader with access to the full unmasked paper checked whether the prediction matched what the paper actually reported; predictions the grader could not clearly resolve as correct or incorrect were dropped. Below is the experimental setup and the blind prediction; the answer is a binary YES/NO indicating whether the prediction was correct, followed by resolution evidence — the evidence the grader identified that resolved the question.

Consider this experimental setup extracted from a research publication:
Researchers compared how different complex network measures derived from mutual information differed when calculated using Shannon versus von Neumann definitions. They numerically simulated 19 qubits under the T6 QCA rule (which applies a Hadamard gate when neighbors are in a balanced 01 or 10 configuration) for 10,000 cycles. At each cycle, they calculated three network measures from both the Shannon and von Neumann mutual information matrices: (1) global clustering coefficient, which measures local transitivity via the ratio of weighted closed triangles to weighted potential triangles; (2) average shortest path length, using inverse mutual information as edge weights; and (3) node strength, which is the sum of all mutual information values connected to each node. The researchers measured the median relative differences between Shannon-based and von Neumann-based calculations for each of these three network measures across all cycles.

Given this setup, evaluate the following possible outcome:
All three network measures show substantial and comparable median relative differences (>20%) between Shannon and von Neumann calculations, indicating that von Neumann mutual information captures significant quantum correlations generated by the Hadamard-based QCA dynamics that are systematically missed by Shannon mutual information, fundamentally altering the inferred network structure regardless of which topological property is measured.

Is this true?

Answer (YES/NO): NO